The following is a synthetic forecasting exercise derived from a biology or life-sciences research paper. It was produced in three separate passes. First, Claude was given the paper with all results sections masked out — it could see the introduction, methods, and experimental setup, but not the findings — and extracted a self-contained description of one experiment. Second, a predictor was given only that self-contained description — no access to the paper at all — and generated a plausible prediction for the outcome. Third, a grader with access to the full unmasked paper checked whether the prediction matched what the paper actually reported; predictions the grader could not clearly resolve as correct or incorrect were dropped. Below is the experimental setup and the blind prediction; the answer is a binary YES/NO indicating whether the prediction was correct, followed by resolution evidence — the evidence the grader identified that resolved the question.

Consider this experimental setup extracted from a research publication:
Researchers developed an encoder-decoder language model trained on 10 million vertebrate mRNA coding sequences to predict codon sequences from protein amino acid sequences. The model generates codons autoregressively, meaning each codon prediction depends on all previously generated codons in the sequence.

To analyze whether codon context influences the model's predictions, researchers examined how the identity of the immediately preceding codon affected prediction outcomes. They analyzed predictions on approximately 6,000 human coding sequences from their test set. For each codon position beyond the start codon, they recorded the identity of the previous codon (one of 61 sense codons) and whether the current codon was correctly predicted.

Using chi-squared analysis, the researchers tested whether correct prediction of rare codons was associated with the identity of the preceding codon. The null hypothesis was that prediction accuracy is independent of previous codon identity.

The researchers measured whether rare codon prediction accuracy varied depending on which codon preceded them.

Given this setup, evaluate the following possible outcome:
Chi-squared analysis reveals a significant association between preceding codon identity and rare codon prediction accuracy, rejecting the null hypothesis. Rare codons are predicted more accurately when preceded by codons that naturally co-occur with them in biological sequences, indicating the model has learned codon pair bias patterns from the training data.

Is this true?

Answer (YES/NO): YES